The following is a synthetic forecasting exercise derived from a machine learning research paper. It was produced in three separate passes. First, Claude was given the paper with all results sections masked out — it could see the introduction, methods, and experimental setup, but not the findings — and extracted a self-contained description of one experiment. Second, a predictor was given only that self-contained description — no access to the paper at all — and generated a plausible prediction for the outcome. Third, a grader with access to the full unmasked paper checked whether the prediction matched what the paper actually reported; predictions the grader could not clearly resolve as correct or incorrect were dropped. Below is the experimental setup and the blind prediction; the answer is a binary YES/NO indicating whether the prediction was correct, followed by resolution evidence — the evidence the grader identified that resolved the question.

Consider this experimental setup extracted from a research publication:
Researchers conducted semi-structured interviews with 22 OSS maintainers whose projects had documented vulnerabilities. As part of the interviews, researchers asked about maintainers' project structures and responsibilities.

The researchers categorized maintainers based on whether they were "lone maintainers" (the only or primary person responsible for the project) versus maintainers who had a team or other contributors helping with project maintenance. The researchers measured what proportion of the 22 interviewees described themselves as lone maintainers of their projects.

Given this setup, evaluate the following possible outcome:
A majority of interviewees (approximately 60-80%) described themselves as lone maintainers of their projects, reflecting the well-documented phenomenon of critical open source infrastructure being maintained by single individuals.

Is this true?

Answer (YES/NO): NO